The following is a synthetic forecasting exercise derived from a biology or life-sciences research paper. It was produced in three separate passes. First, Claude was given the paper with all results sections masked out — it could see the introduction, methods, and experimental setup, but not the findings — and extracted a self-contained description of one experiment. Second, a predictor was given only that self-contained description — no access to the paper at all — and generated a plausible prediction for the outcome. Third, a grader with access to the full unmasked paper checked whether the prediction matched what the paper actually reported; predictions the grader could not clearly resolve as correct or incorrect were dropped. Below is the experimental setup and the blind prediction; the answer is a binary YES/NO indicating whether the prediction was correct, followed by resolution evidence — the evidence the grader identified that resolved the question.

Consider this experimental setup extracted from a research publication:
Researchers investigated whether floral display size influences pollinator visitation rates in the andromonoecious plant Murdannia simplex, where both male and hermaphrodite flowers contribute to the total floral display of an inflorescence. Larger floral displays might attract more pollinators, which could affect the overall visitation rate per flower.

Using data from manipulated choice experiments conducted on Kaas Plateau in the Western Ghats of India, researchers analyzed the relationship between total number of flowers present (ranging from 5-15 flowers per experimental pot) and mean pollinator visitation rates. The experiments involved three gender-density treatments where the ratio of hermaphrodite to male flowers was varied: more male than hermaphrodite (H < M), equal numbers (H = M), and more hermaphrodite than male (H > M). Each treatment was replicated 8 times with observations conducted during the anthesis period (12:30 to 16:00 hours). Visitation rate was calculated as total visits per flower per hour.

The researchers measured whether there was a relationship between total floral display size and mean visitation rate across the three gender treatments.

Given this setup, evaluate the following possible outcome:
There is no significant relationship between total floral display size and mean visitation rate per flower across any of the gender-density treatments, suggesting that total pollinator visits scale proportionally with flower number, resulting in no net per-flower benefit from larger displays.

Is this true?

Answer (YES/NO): YES